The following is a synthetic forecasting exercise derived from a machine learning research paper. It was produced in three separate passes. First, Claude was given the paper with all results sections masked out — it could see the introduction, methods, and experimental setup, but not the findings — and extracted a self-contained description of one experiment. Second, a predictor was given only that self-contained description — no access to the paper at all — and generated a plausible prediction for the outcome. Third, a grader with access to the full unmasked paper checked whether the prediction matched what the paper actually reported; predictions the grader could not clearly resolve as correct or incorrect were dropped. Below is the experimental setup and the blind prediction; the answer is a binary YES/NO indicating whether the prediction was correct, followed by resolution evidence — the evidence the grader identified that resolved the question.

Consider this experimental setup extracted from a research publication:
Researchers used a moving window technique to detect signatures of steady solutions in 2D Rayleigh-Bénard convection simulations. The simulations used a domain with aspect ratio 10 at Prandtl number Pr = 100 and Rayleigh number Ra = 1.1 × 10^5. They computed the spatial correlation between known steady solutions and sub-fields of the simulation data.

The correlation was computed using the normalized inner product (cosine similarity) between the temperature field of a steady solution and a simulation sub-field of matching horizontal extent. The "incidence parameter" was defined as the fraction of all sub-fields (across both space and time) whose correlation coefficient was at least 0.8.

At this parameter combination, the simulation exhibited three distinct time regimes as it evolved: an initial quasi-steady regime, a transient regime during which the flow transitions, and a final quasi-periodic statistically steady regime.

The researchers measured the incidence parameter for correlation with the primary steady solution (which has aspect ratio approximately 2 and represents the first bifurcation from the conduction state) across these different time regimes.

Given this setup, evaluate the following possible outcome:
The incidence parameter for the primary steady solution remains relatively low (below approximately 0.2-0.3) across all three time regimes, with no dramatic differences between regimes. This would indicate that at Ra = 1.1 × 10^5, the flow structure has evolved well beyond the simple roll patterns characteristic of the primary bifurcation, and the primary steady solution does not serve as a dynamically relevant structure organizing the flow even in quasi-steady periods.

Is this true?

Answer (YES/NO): NO